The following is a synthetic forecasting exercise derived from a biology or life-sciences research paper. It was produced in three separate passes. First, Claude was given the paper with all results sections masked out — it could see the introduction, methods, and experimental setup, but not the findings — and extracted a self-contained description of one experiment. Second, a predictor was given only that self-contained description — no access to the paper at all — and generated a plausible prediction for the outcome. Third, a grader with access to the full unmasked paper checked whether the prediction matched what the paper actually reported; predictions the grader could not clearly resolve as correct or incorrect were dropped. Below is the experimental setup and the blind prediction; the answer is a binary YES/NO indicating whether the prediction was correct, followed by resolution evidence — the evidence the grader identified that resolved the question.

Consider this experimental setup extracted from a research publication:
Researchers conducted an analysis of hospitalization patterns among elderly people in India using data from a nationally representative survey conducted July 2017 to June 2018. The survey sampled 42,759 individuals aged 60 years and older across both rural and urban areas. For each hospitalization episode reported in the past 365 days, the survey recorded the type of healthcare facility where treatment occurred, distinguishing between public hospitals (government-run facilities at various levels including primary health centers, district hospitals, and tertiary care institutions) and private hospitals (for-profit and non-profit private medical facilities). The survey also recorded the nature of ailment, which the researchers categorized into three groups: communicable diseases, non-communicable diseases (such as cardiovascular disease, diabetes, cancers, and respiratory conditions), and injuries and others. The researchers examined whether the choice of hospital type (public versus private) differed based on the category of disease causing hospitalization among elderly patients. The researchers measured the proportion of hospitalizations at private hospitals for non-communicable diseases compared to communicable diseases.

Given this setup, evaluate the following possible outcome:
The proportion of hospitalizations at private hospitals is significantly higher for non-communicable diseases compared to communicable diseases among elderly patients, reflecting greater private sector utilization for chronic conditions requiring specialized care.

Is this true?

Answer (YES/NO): YES